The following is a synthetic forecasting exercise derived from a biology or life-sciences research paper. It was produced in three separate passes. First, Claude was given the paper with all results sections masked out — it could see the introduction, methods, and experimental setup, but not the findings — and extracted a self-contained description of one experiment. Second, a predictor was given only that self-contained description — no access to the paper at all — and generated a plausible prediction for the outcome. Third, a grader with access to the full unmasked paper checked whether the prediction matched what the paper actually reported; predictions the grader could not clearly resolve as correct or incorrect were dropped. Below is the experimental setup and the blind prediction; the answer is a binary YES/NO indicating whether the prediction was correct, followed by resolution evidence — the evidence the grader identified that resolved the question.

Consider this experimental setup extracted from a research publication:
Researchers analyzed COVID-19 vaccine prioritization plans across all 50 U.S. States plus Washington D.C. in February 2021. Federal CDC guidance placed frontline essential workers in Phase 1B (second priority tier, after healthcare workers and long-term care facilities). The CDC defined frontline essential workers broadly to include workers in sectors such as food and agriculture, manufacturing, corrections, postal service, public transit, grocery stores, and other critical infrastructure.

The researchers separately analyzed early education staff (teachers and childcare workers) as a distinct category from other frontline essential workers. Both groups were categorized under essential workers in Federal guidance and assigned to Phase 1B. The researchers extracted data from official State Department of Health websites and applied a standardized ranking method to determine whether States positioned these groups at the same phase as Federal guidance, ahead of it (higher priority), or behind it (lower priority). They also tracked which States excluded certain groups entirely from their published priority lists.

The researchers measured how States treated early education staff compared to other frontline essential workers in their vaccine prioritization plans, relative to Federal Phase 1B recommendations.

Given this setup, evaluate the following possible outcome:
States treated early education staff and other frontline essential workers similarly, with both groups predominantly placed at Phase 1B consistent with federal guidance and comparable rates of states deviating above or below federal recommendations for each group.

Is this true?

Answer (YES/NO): NO